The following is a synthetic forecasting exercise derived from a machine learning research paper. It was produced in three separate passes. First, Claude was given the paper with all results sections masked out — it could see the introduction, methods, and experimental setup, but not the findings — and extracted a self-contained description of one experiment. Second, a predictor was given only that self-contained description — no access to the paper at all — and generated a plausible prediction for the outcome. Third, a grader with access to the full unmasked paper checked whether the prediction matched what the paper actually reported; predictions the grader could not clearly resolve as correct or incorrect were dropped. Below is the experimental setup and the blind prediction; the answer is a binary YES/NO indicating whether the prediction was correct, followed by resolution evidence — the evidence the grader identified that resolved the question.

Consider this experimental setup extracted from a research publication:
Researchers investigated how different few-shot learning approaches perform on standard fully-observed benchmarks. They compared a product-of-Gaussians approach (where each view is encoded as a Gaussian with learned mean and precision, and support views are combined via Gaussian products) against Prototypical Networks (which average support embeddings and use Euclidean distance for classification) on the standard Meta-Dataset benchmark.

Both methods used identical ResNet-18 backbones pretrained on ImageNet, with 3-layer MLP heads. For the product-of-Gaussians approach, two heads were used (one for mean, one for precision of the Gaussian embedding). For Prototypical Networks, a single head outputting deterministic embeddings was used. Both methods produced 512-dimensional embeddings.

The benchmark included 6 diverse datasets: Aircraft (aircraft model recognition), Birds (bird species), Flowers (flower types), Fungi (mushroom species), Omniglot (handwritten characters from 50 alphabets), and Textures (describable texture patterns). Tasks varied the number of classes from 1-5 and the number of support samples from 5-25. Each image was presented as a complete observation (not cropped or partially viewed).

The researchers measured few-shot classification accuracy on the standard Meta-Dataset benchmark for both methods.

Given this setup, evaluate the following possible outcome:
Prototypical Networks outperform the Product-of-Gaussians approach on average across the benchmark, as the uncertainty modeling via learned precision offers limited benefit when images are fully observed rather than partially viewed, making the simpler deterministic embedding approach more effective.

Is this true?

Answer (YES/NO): NO